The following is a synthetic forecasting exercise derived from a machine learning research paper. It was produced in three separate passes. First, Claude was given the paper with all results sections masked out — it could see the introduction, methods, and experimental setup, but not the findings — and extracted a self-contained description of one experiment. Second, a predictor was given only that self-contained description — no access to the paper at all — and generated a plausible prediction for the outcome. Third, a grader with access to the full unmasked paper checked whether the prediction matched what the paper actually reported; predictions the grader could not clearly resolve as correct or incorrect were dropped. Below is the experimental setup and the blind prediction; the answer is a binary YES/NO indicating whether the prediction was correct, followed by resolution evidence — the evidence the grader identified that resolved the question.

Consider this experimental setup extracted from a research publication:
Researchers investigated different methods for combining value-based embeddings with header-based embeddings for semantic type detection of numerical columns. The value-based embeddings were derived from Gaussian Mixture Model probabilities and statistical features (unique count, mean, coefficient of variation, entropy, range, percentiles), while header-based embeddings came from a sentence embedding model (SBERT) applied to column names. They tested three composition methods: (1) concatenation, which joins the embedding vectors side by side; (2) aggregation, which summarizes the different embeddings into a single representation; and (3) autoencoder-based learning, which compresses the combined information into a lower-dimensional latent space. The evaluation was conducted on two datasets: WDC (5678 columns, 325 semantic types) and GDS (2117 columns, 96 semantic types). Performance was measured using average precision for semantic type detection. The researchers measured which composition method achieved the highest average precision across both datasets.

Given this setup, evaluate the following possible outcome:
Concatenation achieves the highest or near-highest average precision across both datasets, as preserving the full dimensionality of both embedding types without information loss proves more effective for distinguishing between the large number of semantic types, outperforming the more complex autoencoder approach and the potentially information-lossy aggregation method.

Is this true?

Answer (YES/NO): YES